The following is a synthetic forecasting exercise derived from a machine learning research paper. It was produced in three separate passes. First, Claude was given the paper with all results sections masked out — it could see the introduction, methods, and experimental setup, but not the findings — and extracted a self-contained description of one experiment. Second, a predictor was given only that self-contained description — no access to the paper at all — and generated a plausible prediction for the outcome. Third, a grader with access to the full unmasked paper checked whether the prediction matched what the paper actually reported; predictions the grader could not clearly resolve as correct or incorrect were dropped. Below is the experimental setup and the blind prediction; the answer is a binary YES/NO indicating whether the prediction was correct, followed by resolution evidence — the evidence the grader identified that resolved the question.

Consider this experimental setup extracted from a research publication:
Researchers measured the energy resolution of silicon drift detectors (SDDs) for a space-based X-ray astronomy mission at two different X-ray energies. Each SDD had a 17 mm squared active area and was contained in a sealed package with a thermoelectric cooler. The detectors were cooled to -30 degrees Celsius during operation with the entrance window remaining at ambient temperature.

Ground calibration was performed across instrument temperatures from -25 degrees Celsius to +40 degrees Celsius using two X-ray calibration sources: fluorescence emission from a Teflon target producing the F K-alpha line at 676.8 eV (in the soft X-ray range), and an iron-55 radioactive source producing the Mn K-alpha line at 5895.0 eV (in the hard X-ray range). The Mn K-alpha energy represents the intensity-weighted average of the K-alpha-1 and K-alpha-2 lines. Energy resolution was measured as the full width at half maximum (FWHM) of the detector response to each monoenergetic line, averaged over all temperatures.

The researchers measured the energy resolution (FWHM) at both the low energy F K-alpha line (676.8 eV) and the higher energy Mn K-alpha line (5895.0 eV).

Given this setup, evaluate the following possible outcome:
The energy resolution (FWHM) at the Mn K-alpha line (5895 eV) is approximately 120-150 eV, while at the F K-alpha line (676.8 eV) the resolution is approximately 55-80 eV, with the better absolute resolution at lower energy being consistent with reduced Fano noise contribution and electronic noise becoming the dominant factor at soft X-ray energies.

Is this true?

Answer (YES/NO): NO